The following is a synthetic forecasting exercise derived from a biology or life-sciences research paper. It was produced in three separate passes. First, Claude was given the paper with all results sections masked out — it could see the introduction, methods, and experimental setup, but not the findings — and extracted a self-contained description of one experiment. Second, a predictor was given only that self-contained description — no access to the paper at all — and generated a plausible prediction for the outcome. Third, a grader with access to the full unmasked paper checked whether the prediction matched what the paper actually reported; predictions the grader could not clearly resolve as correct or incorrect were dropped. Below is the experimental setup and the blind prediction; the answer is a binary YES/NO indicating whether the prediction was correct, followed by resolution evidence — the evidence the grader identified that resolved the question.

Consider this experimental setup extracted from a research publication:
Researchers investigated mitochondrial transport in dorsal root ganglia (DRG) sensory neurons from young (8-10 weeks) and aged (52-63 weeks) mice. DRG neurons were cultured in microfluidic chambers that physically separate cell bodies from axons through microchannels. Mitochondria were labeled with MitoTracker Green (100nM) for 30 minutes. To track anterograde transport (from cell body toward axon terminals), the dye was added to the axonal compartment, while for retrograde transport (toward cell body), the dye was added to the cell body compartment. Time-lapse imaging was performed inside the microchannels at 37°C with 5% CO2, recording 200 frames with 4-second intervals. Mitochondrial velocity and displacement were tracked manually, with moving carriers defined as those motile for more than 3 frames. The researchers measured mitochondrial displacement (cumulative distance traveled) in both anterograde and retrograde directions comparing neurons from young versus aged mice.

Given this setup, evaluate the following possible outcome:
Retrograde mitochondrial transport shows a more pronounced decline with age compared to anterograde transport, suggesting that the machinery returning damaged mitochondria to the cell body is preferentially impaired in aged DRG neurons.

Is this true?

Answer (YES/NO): NO